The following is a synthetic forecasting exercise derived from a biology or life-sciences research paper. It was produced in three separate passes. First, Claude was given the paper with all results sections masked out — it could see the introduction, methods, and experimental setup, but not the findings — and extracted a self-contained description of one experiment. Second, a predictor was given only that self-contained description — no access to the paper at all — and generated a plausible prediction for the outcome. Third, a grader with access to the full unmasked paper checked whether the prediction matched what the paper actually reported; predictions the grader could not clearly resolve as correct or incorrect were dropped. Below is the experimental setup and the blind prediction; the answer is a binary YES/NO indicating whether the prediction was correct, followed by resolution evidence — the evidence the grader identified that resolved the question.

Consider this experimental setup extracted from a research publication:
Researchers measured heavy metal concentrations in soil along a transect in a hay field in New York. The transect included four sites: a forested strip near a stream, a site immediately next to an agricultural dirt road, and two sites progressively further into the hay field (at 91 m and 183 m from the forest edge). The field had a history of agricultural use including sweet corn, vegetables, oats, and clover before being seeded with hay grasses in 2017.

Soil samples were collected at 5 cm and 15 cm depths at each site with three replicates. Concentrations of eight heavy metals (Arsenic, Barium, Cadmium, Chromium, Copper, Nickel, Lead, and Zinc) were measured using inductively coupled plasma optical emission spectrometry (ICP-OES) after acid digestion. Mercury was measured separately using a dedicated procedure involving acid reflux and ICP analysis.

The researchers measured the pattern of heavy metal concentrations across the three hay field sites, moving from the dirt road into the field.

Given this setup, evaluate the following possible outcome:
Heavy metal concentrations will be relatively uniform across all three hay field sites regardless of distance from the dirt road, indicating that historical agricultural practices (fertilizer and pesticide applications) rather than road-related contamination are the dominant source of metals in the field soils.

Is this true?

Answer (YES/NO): NO